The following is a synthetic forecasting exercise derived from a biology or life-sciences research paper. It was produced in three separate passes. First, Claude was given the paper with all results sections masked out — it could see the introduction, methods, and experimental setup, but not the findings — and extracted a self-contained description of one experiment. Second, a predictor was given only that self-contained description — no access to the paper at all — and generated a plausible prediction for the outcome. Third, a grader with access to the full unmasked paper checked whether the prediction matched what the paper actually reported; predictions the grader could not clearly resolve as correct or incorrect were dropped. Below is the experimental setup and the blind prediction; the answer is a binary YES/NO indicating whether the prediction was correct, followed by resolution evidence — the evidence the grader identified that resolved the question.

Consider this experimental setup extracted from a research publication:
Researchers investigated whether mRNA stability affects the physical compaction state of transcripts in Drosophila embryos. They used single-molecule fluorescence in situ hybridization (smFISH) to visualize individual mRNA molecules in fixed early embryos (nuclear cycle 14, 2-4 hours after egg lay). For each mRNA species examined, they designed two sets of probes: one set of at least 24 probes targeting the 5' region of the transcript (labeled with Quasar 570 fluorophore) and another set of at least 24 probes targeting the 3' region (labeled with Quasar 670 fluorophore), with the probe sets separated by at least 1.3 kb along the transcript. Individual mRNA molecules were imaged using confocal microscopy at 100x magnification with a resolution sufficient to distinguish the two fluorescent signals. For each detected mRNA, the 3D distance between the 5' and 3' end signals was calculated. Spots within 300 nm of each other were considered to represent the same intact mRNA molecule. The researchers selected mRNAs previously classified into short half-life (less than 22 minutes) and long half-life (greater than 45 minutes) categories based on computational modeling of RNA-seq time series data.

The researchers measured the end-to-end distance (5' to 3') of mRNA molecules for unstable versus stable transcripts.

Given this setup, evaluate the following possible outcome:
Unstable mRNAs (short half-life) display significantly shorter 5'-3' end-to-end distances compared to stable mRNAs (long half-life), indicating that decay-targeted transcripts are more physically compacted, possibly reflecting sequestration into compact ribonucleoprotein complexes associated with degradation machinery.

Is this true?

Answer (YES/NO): YES